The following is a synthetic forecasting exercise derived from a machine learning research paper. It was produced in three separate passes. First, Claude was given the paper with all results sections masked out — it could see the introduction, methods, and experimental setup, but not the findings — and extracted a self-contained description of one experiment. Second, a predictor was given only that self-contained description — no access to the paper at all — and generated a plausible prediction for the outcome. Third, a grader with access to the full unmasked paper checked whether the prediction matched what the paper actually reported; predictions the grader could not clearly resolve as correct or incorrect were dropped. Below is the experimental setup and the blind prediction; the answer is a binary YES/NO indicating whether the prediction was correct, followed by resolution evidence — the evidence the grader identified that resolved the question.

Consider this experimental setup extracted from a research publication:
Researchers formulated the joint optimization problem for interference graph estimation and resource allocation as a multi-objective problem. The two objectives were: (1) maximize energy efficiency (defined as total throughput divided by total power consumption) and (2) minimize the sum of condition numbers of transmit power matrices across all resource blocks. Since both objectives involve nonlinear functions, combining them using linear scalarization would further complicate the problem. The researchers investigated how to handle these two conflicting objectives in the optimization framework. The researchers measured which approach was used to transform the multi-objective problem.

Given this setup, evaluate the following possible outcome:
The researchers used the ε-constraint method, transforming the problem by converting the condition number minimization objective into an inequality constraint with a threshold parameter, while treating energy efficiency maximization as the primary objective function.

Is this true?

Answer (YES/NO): NO